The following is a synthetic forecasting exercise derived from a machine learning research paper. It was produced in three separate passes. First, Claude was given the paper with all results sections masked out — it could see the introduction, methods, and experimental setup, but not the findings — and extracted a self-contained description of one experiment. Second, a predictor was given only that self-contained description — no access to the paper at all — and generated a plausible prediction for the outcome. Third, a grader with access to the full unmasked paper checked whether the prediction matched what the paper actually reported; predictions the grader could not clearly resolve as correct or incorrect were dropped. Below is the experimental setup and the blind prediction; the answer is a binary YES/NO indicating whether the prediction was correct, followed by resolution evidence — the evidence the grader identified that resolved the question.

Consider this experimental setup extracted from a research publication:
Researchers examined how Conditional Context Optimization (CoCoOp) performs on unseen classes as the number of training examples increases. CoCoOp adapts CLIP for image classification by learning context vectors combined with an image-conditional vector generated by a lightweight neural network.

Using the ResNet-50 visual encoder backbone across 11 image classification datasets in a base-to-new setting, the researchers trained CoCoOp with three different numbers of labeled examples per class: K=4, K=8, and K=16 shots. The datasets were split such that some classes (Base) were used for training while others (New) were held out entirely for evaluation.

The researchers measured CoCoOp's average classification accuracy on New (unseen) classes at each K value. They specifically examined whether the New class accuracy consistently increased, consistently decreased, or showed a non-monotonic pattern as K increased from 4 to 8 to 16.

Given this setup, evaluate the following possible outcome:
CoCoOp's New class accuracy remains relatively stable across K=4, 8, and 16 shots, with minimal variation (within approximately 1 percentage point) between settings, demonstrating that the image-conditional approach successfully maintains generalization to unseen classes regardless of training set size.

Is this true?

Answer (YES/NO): NO